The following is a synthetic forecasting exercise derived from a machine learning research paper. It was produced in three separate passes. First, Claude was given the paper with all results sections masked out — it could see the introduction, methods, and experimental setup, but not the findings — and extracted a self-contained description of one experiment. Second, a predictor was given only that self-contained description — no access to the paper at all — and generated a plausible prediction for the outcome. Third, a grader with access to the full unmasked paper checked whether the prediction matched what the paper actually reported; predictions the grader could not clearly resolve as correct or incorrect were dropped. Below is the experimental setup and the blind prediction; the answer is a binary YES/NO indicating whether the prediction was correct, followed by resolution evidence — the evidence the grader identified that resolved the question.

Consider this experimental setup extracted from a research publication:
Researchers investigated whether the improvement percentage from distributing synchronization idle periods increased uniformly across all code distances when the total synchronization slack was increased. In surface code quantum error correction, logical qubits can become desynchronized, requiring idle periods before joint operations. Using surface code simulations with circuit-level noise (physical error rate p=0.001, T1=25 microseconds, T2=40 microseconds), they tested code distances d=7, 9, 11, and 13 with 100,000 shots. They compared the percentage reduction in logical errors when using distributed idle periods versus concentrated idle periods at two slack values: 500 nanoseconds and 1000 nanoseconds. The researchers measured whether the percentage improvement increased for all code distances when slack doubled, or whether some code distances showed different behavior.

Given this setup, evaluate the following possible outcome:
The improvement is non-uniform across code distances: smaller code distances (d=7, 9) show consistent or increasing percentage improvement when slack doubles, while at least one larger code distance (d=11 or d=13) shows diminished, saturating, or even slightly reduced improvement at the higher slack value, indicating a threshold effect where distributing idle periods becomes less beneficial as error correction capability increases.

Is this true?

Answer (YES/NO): YES